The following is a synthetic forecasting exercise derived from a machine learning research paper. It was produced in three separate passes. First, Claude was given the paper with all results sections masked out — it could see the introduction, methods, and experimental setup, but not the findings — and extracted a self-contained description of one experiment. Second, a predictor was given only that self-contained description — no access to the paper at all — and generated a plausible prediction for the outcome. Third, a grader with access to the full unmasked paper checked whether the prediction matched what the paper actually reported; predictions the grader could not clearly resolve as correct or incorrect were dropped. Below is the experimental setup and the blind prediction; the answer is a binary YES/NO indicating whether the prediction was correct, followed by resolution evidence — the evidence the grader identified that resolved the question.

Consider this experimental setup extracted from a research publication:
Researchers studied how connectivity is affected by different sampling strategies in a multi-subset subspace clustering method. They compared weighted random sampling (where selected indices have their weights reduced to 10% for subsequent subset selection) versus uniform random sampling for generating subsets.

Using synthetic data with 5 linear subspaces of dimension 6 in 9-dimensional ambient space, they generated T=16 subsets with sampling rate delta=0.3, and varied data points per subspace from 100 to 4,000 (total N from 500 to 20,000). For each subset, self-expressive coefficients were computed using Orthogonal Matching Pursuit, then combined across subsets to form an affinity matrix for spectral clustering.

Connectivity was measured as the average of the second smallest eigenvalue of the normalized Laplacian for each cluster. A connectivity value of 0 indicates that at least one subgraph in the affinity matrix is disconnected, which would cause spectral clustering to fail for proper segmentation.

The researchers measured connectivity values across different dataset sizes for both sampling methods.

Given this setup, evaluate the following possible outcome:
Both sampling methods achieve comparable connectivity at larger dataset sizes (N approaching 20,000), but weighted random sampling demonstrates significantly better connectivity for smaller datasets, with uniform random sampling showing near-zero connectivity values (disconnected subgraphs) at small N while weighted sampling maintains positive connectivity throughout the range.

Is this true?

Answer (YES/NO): NO